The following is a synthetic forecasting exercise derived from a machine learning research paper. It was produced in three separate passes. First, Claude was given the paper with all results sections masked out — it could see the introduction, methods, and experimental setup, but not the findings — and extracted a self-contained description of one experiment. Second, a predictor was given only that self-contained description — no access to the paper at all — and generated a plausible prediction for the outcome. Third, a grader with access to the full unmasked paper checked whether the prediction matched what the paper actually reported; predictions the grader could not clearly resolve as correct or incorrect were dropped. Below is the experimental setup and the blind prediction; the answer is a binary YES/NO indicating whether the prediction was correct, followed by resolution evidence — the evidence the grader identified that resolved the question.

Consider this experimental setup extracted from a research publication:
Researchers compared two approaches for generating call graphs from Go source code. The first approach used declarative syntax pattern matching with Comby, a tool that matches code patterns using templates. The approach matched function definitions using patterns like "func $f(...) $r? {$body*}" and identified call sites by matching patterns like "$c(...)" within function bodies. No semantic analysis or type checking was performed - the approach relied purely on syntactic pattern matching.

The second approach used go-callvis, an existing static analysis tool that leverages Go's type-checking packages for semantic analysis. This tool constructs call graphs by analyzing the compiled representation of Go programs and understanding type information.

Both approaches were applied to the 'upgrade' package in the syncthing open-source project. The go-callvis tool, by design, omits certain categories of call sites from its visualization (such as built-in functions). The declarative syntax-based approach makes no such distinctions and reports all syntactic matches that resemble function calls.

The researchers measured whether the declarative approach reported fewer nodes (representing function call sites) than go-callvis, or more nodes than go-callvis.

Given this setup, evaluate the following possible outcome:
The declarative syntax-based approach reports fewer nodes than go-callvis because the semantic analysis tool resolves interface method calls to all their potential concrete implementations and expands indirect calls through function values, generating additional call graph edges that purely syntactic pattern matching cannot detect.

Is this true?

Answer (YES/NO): NO